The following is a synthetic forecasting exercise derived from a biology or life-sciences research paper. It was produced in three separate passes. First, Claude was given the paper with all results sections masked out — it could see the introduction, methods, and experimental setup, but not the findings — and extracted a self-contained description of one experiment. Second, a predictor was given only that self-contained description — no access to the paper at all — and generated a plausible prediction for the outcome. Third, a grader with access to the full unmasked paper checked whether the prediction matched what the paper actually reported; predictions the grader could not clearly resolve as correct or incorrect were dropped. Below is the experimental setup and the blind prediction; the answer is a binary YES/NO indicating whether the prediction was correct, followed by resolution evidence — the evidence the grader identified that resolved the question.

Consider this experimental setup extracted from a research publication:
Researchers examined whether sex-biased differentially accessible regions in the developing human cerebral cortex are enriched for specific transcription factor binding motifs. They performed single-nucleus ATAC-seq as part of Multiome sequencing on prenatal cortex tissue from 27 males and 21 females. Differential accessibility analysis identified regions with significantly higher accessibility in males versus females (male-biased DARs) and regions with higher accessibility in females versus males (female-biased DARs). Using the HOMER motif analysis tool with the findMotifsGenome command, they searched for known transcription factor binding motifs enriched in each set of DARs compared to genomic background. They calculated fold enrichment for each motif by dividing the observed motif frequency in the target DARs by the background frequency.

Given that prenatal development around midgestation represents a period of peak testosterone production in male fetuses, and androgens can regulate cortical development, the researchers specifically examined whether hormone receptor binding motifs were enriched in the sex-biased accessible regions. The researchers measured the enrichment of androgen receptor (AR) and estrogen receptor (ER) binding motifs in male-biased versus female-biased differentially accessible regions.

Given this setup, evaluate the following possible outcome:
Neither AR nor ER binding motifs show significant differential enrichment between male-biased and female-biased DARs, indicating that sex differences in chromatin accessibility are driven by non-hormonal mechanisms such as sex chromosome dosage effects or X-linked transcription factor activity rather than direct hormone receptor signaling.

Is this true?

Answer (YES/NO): YES